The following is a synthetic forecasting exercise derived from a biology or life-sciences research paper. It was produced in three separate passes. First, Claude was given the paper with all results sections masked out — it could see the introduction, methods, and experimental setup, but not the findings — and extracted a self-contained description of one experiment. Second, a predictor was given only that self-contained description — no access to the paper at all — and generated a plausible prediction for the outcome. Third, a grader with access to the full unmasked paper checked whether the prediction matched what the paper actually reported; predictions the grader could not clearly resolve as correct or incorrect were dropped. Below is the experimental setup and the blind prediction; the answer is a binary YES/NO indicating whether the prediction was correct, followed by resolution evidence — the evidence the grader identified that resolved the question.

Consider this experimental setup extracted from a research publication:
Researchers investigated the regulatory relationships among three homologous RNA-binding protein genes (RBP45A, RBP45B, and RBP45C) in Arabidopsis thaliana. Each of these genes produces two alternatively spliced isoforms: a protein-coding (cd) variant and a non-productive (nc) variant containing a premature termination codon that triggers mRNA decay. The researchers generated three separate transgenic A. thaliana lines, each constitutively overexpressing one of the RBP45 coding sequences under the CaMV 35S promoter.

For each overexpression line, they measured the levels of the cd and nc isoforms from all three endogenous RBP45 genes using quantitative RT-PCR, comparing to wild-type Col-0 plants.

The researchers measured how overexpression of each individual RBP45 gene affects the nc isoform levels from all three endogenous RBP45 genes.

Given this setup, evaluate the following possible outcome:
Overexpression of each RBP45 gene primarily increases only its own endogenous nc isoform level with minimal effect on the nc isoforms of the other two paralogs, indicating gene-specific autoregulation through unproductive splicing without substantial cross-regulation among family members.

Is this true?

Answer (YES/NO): NO